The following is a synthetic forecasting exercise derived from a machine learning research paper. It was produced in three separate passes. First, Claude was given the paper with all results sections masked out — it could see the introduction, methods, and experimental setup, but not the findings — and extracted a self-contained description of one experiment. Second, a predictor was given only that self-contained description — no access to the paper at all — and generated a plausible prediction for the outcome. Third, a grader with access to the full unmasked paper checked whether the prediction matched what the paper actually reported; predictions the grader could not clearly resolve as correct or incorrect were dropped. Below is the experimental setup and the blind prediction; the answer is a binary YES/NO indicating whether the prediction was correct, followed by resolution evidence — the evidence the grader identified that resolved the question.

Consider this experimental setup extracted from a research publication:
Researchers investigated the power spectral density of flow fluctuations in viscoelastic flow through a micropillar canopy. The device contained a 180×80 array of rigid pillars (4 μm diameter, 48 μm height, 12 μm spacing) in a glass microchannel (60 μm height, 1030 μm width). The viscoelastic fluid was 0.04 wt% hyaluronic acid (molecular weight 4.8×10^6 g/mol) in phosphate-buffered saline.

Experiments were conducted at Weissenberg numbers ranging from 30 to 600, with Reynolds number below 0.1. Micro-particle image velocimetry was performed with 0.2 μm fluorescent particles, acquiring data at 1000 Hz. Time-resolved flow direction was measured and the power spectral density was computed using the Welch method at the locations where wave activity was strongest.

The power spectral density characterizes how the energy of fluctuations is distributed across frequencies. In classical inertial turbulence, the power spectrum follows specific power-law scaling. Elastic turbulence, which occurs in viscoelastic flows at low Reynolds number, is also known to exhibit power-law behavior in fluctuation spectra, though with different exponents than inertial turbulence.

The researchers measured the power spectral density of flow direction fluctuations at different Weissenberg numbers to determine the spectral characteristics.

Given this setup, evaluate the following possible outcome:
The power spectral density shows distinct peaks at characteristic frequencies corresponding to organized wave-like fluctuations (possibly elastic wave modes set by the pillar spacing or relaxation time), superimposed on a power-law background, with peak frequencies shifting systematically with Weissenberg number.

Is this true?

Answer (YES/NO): NO